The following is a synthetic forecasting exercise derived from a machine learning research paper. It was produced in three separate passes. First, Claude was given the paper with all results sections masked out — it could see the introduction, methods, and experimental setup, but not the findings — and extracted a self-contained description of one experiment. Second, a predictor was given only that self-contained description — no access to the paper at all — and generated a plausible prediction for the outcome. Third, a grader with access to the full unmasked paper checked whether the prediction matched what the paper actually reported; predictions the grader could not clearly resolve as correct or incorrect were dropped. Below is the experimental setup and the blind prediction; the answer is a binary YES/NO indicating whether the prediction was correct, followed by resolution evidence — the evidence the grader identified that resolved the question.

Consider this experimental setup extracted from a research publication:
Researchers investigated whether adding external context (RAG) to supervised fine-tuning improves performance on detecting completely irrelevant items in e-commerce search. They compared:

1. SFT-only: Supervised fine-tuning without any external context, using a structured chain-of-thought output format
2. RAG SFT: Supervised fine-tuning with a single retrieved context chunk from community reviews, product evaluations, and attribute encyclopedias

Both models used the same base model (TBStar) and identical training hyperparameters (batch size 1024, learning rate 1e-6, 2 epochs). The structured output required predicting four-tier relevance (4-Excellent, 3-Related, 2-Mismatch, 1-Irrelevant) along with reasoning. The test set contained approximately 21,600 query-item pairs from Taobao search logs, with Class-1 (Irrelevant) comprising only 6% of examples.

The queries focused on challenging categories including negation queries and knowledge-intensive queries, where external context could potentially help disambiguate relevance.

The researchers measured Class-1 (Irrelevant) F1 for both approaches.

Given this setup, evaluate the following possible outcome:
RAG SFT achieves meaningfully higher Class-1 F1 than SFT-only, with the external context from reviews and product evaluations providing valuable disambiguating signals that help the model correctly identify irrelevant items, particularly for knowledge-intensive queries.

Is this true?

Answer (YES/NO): NO